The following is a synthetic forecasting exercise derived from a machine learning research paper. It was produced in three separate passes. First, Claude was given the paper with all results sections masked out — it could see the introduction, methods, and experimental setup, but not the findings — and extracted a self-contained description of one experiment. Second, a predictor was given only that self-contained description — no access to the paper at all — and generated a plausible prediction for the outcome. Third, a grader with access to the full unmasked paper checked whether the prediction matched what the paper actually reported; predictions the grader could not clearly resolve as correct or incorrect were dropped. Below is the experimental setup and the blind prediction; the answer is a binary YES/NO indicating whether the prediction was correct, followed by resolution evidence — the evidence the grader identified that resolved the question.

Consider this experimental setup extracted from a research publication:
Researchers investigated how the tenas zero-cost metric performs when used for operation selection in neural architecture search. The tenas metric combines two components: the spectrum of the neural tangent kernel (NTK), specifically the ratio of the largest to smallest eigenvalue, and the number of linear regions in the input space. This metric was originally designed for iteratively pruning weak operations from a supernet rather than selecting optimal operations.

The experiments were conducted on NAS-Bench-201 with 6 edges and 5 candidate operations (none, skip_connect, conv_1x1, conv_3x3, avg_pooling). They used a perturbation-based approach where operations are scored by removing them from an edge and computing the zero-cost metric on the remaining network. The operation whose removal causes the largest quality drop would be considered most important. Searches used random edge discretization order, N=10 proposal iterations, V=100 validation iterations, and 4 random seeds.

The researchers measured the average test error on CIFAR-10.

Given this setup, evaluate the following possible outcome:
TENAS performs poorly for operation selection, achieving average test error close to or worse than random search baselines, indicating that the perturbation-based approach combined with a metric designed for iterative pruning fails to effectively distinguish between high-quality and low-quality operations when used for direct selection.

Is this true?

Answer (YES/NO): YES